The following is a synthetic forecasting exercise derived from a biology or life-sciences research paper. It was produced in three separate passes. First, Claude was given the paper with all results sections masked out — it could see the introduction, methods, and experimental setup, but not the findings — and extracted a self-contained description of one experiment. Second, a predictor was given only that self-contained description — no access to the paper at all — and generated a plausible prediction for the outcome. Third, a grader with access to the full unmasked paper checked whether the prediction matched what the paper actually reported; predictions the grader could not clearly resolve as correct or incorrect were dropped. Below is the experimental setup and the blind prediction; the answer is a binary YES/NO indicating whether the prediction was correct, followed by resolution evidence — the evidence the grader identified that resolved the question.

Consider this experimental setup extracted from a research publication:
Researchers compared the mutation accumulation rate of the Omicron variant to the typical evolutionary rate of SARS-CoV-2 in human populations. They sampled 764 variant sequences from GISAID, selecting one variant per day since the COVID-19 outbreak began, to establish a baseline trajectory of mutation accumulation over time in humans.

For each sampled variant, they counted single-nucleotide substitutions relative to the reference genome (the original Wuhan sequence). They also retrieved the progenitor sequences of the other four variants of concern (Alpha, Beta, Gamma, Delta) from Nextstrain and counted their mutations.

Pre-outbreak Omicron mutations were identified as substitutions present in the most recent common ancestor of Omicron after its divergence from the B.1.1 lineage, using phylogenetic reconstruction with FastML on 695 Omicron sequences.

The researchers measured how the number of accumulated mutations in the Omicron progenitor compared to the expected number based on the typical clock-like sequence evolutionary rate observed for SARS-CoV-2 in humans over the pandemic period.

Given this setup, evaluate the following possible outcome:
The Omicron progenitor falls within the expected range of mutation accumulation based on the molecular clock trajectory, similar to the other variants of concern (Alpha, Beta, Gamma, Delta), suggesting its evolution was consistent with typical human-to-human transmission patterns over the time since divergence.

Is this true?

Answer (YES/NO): NO